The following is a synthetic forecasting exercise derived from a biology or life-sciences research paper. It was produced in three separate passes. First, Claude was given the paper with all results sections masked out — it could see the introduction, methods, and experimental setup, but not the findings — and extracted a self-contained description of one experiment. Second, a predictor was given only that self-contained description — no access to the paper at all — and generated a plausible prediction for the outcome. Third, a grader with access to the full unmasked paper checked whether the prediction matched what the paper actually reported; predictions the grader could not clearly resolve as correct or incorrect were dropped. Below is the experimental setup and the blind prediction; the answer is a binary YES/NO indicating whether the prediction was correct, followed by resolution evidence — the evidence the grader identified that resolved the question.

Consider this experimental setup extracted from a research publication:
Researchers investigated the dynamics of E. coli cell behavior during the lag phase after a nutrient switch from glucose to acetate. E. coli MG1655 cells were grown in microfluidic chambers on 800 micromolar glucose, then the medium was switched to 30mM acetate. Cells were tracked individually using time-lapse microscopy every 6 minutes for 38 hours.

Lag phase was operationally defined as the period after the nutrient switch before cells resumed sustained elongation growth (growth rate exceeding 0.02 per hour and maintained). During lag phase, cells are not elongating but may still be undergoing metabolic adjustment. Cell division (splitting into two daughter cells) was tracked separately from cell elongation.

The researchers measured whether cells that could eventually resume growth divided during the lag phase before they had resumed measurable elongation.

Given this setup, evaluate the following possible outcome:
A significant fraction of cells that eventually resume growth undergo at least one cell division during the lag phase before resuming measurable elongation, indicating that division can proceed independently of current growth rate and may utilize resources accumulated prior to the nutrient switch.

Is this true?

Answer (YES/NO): YES